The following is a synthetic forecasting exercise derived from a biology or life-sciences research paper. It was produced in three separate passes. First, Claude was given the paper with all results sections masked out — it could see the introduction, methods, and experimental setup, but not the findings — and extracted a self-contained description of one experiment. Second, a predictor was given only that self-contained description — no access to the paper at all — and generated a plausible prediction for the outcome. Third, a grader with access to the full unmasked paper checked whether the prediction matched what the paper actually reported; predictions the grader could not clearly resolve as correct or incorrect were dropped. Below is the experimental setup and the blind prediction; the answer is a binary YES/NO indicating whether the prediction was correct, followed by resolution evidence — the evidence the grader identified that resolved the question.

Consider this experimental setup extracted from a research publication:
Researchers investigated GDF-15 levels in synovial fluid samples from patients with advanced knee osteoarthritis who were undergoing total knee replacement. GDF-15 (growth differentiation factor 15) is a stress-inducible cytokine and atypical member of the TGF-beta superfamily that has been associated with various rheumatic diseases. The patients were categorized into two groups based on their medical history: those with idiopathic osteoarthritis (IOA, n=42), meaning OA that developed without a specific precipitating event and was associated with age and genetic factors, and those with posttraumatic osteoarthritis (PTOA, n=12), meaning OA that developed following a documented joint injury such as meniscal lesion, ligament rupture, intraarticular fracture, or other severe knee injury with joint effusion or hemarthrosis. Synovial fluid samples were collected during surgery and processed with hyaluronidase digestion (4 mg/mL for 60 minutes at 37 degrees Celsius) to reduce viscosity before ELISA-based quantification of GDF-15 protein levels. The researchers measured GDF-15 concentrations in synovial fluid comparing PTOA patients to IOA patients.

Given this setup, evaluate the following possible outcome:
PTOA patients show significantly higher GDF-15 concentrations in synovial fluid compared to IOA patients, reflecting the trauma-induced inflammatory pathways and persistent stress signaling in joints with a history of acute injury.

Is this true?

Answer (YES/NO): YES